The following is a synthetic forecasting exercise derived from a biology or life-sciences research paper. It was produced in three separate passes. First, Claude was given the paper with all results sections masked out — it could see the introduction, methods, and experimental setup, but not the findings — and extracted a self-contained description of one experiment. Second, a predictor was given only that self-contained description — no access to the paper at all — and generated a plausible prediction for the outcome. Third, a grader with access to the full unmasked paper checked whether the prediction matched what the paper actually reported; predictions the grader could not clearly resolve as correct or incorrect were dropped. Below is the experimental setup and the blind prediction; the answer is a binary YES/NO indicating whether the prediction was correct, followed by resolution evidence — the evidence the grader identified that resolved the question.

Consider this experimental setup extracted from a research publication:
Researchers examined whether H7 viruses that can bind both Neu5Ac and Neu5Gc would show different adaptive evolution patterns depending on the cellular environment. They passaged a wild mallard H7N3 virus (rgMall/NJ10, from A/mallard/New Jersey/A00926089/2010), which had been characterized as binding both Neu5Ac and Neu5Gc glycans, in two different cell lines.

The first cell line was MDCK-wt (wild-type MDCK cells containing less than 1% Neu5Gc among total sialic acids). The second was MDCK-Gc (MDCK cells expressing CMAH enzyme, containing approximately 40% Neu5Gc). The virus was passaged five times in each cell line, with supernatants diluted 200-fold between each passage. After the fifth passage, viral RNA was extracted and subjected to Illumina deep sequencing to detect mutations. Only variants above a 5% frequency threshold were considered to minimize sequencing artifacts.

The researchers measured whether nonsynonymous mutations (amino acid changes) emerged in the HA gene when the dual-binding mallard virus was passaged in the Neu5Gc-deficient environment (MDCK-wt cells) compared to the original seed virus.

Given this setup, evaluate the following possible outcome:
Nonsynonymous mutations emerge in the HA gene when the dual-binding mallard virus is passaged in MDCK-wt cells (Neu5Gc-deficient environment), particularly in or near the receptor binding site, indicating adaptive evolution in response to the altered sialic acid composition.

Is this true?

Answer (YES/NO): YES